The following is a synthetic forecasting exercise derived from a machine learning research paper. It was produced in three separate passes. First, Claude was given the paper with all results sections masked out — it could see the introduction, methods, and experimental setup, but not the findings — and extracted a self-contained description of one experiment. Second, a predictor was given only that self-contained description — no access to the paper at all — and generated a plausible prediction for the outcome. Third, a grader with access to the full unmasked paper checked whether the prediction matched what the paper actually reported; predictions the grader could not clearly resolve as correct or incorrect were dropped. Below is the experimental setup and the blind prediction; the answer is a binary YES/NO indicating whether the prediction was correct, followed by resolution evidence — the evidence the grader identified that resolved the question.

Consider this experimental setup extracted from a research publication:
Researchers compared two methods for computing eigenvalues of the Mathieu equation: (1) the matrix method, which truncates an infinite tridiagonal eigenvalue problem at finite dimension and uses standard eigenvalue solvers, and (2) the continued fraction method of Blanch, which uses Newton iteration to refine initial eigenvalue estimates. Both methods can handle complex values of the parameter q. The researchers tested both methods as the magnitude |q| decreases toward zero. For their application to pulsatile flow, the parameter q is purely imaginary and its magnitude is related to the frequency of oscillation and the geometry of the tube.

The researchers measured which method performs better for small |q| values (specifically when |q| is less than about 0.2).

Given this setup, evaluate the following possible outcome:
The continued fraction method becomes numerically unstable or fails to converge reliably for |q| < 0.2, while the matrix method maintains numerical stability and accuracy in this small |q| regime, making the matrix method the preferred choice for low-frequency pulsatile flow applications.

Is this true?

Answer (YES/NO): NO